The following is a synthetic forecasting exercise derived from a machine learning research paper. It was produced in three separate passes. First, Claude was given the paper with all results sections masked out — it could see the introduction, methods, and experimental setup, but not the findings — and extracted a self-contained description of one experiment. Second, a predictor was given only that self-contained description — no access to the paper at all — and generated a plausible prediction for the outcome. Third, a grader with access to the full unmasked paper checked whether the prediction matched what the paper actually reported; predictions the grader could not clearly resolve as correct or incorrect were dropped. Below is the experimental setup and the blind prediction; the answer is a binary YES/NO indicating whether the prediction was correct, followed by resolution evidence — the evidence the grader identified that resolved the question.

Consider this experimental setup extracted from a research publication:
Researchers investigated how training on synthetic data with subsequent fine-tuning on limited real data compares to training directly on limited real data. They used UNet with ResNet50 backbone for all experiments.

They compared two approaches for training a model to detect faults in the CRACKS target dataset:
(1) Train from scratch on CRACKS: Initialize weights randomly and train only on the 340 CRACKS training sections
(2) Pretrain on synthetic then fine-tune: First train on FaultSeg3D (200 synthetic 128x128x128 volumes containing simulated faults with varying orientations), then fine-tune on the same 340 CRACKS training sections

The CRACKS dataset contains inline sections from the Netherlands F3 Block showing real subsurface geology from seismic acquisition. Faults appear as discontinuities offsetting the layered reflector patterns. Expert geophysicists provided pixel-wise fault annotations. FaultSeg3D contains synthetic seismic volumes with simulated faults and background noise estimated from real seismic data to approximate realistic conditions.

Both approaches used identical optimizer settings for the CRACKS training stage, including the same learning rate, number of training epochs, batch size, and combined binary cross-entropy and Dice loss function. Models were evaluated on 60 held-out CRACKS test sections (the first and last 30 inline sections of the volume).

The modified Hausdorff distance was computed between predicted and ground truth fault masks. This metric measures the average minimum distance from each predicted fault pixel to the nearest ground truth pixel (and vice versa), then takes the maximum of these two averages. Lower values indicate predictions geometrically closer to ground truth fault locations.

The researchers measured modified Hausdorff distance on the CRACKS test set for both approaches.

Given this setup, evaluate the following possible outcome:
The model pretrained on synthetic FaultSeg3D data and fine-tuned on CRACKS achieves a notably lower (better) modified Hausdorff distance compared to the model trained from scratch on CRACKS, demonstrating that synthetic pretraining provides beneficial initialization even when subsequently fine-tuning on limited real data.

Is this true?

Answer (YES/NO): YES